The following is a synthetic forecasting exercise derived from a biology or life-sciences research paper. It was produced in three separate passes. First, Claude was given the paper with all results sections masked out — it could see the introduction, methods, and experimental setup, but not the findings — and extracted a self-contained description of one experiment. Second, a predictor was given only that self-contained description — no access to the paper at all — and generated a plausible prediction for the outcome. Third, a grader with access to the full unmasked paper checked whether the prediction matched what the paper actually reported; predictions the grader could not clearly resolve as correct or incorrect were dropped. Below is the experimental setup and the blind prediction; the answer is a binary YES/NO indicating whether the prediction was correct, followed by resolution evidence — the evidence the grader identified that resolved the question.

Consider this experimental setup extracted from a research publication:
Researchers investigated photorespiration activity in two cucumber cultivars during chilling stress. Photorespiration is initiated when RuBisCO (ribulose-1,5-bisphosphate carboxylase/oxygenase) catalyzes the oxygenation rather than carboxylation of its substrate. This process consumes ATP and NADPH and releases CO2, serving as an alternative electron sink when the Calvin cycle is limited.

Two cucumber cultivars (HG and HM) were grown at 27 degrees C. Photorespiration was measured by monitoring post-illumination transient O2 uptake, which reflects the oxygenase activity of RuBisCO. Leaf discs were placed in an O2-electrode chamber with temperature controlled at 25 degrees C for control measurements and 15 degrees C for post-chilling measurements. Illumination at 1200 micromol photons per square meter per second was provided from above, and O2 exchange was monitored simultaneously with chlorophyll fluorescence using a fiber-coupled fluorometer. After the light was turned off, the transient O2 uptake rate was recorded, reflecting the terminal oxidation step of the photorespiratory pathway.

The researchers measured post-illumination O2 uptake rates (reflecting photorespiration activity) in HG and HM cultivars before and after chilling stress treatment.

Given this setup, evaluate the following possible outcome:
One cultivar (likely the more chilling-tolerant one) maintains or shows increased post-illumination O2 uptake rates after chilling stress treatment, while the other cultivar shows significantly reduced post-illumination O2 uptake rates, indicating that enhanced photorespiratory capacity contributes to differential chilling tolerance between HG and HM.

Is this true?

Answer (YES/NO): NO